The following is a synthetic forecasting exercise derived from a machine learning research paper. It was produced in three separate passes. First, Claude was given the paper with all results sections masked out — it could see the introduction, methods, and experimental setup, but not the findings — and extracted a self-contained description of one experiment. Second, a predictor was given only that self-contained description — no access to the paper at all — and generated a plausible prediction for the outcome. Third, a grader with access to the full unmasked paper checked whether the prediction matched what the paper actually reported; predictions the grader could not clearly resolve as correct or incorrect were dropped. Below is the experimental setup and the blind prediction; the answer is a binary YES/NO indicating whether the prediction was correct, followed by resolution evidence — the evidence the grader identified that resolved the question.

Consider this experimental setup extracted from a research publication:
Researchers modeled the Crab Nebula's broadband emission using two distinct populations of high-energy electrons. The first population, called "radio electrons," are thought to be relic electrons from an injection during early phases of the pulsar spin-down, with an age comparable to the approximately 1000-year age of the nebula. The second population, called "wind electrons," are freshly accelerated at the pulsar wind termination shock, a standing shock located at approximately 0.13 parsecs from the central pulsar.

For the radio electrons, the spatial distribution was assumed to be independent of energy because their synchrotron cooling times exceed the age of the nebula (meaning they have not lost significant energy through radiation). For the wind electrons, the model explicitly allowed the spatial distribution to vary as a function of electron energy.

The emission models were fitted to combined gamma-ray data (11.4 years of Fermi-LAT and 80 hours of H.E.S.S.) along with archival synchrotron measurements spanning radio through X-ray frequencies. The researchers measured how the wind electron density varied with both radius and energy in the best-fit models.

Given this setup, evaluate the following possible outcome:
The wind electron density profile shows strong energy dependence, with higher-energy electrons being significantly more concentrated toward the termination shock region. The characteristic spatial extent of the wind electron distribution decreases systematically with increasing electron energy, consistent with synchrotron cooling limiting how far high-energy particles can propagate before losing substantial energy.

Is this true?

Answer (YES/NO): YES